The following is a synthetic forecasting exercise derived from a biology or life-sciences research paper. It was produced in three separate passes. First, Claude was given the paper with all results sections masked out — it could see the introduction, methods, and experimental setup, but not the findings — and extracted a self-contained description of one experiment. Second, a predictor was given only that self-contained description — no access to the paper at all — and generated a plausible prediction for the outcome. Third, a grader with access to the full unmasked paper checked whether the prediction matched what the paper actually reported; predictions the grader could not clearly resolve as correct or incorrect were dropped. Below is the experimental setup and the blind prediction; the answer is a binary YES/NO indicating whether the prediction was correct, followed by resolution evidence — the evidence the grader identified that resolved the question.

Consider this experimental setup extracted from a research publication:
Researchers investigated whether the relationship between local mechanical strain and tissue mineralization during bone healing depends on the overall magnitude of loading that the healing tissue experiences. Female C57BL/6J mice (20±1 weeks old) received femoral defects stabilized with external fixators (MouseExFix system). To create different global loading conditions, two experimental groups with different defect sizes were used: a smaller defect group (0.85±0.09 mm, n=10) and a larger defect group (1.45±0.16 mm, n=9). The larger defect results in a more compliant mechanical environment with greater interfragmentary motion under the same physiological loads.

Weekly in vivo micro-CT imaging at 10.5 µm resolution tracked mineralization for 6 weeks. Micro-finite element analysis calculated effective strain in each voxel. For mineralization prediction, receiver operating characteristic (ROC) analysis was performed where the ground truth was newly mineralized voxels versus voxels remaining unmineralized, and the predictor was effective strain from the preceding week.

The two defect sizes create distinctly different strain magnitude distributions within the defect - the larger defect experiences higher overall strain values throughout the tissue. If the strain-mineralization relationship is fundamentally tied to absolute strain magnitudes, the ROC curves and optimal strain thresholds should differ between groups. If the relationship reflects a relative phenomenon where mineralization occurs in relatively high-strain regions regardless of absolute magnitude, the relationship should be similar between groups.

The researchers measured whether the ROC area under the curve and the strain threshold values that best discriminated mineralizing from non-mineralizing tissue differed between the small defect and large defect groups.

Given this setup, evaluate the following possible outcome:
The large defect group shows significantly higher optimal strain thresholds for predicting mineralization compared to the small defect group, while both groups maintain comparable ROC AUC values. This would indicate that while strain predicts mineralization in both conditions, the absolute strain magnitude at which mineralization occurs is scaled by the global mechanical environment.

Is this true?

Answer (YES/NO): NO